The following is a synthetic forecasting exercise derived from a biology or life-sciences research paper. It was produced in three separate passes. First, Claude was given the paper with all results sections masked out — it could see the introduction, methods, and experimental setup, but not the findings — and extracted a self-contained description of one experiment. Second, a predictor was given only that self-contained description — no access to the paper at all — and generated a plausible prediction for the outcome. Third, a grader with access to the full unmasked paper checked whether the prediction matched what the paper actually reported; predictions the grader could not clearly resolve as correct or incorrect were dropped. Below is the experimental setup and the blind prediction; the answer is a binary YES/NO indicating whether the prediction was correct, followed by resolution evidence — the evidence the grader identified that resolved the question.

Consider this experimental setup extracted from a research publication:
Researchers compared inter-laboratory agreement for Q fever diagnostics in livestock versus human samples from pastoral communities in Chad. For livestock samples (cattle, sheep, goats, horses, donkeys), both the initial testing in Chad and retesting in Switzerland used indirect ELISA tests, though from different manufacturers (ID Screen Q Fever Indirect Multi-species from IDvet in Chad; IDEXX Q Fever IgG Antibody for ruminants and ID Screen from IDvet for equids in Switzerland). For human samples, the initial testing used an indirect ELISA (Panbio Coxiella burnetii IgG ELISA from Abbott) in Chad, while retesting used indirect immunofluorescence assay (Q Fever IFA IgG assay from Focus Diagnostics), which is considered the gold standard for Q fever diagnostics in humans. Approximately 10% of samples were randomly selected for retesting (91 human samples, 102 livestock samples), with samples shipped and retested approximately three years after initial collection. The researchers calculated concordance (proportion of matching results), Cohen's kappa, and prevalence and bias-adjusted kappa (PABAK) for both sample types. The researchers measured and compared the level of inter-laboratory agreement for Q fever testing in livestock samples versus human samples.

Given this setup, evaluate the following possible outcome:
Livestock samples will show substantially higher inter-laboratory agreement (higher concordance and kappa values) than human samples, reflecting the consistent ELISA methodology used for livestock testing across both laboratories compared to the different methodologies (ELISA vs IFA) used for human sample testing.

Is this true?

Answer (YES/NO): YES